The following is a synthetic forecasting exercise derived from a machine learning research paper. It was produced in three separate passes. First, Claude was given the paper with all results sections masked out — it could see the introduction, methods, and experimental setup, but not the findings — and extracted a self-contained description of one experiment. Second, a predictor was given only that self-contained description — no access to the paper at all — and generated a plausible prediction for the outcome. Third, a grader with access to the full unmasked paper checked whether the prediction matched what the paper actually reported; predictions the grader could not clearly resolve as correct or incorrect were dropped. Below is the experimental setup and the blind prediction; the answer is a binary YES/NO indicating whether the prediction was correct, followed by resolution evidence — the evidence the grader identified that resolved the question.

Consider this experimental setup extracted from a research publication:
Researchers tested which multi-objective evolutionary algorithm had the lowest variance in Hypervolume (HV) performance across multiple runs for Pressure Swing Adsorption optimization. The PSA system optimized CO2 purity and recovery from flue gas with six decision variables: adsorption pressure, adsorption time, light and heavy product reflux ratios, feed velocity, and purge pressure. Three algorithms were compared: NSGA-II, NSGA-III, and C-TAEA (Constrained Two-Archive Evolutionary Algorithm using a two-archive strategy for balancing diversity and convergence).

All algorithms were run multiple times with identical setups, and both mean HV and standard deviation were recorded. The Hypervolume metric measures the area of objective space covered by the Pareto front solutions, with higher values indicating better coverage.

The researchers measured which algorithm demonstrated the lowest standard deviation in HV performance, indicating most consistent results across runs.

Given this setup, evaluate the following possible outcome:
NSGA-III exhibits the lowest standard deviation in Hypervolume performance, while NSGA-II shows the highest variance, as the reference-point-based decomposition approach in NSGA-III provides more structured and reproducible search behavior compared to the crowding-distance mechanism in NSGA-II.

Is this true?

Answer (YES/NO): NO